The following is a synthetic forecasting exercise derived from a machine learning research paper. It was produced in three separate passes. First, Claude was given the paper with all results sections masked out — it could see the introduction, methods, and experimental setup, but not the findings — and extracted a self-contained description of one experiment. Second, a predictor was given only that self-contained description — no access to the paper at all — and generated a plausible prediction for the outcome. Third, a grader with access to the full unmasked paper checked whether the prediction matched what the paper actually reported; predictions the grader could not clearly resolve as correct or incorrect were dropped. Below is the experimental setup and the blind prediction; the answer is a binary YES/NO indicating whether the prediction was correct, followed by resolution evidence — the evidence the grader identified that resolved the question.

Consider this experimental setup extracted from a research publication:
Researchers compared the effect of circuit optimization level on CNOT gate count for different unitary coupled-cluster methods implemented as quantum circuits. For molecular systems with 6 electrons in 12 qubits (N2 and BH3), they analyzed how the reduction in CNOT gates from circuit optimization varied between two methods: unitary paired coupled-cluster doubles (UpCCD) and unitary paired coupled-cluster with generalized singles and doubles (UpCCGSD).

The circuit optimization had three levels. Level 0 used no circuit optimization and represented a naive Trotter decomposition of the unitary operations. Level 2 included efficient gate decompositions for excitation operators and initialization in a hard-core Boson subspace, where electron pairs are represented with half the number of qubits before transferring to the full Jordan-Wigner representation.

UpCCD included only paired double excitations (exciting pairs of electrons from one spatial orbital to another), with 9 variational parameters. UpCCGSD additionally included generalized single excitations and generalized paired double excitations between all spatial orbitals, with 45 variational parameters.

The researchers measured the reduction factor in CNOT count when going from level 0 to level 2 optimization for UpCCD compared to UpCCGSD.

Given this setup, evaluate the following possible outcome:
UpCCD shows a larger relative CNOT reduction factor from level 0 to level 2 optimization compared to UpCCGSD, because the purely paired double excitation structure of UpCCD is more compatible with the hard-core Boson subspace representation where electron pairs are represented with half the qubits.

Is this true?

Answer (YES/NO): YES